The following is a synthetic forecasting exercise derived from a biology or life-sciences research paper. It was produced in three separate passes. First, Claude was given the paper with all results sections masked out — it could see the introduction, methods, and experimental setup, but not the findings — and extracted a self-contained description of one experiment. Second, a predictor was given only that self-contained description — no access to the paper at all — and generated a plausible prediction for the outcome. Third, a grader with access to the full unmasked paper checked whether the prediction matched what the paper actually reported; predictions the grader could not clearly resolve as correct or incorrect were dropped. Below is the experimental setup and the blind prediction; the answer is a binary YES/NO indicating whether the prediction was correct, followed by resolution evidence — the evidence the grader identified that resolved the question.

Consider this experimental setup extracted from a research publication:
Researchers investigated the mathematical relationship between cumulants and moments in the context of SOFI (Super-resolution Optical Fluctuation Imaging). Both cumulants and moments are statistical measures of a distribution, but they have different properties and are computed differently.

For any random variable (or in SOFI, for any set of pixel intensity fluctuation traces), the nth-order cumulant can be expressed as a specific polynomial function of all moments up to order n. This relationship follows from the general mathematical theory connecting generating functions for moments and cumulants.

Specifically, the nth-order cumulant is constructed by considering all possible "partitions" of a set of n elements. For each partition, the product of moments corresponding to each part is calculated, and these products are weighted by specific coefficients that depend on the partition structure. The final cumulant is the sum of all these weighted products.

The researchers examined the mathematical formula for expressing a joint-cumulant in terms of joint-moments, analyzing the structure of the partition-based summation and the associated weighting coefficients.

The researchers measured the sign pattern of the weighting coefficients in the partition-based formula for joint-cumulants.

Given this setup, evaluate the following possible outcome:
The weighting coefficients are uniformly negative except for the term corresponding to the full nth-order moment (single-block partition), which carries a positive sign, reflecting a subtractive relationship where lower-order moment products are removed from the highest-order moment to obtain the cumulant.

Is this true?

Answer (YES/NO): NO